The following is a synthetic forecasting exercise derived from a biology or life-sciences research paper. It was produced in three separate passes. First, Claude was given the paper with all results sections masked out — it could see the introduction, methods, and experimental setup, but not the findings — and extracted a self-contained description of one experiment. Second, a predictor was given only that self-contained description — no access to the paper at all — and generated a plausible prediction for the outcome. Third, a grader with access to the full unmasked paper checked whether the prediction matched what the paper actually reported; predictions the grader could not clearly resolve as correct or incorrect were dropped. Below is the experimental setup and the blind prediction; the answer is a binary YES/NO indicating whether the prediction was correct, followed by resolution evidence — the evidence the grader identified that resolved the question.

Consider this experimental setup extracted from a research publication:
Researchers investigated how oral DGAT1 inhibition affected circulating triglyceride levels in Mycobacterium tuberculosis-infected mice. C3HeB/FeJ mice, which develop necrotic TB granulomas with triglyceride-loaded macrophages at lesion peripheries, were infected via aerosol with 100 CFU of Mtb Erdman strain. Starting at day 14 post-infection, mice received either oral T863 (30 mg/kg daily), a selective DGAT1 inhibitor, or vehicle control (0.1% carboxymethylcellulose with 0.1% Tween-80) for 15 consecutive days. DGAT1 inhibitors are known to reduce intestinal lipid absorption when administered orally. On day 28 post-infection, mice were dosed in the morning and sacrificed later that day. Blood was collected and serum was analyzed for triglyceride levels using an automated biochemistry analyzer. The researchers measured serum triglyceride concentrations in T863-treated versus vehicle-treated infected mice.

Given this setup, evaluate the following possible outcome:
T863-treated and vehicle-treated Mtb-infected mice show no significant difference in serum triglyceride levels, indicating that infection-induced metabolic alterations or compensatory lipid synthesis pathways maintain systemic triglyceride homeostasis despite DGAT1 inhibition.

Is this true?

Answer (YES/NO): NO